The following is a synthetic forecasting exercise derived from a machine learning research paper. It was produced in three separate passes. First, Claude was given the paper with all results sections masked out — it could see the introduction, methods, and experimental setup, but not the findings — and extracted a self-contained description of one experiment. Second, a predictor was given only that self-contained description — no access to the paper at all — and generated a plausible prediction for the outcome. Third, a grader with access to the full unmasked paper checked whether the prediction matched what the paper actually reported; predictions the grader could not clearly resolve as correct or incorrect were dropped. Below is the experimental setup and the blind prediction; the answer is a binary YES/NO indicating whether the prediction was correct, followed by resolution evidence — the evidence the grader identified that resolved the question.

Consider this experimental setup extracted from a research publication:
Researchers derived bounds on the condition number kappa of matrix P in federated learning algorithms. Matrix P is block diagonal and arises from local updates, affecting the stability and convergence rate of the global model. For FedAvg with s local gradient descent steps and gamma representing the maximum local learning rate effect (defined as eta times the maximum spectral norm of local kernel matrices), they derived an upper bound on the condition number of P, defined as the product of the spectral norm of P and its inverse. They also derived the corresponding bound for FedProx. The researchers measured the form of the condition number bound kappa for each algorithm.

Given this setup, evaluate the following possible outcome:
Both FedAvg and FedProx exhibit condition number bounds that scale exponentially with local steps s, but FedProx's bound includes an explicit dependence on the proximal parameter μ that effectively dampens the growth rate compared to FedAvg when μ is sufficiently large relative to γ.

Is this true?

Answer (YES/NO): NO